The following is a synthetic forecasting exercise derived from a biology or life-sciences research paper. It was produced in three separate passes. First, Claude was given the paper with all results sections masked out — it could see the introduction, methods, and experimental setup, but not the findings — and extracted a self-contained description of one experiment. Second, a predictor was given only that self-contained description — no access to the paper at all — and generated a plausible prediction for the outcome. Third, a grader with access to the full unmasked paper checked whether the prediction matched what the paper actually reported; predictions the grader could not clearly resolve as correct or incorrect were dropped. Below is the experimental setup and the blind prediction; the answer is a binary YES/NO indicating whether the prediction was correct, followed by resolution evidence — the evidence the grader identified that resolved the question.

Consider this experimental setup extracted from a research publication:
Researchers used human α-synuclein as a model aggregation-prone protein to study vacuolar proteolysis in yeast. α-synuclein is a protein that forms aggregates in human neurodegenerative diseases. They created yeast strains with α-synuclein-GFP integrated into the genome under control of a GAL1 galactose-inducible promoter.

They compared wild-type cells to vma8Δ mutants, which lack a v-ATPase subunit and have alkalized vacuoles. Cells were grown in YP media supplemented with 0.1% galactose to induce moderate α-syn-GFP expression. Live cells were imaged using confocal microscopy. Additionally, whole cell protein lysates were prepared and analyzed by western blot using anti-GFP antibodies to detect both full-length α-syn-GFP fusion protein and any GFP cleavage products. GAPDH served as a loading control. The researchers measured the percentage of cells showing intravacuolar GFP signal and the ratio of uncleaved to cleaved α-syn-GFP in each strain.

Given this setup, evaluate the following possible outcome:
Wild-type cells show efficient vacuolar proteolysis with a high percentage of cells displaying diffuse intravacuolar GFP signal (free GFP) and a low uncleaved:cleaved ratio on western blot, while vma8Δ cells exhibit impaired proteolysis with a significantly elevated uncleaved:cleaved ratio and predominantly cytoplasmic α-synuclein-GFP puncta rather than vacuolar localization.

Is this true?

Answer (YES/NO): NO